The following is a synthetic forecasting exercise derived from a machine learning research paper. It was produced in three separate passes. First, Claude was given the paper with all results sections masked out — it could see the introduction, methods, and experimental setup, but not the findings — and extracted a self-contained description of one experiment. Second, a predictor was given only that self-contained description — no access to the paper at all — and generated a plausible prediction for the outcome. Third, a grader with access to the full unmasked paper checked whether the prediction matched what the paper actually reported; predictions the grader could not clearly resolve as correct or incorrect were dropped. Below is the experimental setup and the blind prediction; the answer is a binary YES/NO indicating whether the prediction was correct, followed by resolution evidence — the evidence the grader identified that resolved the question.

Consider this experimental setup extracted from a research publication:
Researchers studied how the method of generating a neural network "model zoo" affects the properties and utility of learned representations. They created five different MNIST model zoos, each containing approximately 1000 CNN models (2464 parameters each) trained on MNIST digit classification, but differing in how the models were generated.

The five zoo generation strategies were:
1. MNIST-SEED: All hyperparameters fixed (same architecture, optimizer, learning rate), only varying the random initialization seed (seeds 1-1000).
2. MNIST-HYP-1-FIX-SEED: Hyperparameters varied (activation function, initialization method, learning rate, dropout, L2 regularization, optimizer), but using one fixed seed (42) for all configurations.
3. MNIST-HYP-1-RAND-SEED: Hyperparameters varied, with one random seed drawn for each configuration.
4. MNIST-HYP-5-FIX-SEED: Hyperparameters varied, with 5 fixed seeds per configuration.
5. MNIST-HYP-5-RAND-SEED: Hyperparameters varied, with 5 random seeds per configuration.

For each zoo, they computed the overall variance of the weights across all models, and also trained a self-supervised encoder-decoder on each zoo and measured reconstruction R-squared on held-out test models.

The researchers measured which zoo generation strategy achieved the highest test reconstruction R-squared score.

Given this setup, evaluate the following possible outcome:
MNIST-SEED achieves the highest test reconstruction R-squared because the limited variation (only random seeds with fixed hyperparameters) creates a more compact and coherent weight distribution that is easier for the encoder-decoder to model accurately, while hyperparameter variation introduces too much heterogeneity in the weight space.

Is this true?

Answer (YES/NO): NO